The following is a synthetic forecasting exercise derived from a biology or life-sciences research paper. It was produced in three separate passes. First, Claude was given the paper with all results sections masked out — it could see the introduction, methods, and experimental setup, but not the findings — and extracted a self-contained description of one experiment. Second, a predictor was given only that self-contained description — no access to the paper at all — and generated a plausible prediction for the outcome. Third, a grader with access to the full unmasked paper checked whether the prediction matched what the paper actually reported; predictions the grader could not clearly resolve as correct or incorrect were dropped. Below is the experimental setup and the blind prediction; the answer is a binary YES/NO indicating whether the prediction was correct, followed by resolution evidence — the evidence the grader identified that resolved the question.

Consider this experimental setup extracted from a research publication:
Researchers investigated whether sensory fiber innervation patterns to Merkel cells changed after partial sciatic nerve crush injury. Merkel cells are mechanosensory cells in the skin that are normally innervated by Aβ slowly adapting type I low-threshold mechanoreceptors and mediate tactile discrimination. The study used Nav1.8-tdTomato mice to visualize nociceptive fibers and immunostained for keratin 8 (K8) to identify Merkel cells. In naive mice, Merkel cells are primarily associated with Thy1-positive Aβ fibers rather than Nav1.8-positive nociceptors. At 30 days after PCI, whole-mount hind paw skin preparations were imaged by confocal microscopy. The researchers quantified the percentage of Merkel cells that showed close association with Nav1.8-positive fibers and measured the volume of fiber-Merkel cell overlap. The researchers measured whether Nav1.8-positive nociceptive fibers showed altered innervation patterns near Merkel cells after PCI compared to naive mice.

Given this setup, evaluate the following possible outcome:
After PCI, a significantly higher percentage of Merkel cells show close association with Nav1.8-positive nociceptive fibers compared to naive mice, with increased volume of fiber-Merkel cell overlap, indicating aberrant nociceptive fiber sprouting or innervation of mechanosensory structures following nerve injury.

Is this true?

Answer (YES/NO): NO